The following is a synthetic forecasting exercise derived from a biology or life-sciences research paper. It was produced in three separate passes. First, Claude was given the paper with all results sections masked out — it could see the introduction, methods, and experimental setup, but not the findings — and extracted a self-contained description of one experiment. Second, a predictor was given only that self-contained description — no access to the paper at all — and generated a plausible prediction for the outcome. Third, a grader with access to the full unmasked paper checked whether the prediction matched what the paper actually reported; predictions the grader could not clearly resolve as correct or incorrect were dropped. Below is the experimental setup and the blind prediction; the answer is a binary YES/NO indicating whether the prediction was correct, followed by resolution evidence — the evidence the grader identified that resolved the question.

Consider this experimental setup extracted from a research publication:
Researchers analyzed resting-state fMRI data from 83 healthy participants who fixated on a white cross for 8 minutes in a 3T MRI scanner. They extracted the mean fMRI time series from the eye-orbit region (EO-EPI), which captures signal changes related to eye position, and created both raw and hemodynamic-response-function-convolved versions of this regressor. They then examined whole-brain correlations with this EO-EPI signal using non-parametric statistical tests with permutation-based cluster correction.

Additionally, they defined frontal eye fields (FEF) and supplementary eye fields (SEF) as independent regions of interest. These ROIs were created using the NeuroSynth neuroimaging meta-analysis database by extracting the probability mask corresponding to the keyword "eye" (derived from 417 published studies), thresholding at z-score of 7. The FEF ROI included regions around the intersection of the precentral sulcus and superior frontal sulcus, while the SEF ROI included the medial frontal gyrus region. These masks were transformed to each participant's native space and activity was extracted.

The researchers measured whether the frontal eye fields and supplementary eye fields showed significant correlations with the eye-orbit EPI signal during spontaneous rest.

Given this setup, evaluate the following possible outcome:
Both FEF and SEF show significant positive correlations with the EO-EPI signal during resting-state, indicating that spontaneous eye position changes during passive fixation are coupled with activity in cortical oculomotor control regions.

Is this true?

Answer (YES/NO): NO